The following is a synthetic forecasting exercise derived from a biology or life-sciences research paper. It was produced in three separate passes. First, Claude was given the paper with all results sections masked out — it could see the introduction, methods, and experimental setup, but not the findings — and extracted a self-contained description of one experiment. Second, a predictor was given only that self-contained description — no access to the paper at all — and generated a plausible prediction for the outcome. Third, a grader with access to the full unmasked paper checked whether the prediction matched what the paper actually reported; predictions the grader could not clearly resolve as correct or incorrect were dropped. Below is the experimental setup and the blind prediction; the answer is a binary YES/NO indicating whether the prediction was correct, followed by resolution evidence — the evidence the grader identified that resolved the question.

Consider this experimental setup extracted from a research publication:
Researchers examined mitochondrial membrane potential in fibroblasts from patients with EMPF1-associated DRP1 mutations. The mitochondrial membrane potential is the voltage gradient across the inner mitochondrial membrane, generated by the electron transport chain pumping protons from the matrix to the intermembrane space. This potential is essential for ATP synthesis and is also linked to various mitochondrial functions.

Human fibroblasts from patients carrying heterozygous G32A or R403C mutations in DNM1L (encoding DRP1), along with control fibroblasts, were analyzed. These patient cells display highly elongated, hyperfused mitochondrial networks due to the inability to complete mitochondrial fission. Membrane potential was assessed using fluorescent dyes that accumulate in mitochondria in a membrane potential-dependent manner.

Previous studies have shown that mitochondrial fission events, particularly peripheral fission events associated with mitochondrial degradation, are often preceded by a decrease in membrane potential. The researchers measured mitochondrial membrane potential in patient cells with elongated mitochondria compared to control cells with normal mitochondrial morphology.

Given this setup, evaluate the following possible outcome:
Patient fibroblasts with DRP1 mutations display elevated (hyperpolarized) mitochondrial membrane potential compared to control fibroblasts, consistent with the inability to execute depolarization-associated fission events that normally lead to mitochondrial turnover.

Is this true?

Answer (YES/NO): YES